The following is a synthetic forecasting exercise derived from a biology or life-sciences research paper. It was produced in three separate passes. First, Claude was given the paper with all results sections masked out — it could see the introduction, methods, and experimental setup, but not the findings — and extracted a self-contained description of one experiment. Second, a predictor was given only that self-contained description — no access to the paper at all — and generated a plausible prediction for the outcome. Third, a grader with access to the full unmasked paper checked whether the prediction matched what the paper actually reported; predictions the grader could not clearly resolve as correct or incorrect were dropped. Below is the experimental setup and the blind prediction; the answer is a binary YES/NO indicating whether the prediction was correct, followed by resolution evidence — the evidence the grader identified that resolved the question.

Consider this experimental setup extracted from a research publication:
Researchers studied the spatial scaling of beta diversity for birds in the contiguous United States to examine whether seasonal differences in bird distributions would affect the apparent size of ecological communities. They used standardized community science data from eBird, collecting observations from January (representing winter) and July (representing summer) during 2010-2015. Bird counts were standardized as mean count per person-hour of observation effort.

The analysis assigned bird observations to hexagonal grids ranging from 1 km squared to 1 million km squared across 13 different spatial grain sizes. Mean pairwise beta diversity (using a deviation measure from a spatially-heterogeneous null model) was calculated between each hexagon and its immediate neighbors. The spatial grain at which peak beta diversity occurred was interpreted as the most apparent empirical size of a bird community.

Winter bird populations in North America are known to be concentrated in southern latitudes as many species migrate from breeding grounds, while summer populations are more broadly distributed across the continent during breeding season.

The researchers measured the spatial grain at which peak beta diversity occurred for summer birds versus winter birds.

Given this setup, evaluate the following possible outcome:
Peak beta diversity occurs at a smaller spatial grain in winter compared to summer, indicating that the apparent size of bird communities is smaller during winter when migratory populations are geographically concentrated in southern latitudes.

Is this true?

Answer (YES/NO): YES